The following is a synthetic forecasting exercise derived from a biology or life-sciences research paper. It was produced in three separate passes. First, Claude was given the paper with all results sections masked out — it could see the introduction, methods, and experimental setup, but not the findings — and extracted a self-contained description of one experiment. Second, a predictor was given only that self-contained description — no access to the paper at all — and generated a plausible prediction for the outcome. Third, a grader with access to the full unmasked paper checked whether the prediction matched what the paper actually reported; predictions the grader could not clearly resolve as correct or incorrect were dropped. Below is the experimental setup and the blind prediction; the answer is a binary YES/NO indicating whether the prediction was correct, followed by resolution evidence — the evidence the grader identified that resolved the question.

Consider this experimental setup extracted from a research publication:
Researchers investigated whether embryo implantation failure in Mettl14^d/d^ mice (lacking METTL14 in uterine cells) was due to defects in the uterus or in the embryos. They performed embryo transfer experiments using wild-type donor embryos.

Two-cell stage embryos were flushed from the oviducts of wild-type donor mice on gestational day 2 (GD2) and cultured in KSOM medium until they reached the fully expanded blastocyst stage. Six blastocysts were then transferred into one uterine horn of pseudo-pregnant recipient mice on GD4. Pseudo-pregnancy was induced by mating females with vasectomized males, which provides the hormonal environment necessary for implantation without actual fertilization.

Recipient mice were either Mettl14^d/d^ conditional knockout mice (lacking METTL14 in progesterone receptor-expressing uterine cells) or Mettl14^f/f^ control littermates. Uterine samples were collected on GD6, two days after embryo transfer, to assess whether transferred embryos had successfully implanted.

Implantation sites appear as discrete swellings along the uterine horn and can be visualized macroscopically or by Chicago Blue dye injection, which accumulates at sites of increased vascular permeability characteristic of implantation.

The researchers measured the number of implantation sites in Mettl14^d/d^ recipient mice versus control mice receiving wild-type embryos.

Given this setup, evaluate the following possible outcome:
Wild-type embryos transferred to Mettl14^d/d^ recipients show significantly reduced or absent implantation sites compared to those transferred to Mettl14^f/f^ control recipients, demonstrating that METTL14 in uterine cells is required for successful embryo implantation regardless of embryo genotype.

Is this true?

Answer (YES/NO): YES